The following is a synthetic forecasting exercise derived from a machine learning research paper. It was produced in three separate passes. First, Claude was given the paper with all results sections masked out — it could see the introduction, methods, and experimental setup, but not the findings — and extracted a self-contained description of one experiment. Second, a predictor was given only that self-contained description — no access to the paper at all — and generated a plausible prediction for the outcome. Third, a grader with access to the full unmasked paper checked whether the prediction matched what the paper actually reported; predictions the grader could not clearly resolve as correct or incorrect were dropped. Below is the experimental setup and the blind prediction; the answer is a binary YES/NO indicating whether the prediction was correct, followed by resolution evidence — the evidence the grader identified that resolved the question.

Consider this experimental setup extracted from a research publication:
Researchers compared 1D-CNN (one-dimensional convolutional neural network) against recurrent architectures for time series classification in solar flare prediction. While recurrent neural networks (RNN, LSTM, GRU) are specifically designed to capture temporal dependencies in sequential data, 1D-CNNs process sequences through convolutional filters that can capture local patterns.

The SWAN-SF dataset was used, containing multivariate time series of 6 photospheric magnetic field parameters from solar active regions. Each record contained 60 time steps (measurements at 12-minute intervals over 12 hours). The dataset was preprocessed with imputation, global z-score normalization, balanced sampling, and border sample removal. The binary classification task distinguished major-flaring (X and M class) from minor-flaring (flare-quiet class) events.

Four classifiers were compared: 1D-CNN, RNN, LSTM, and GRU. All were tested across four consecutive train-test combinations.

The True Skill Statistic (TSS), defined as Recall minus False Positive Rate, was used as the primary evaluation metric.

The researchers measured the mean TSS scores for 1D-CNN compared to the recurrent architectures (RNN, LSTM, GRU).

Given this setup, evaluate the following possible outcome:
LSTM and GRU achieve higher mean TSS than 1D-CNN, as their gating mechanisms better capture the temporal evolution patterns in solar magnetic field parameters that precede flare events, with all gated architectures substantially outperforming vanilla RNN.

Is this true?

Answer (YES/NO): NO